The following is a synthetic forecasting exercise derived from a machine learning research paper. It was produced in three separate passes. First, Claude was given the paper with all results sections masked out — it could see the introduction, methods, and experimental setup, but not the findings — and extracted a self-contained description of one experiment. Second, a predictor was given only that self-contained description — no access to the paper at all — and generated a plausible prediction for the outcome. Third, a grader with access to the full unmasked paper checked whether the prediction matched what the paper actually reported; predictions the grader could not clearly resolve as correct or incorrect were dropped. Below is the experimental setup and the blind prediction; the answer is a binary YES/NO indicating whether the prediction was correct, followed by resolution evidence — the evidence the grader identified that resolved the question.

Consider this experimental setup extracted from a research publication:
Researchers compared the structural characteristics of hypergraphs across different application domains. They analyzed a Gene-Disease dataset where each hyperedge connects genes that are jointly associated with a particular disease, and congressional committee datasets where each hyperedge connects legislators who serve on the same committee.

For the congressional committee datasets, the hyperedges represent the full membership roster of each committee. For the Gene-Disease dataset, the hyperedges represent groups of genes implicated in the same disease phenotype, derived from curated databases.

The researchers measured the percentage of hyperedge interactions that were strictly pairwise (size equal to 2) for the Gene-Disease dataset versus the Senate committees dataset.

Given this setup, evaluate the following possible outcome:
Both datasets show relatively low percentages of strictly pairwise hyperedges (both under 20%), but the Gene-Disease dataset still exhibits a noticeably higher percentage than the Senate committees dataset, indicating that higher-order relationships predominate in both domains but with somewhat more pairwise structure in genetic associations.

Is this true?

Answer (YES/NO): NO